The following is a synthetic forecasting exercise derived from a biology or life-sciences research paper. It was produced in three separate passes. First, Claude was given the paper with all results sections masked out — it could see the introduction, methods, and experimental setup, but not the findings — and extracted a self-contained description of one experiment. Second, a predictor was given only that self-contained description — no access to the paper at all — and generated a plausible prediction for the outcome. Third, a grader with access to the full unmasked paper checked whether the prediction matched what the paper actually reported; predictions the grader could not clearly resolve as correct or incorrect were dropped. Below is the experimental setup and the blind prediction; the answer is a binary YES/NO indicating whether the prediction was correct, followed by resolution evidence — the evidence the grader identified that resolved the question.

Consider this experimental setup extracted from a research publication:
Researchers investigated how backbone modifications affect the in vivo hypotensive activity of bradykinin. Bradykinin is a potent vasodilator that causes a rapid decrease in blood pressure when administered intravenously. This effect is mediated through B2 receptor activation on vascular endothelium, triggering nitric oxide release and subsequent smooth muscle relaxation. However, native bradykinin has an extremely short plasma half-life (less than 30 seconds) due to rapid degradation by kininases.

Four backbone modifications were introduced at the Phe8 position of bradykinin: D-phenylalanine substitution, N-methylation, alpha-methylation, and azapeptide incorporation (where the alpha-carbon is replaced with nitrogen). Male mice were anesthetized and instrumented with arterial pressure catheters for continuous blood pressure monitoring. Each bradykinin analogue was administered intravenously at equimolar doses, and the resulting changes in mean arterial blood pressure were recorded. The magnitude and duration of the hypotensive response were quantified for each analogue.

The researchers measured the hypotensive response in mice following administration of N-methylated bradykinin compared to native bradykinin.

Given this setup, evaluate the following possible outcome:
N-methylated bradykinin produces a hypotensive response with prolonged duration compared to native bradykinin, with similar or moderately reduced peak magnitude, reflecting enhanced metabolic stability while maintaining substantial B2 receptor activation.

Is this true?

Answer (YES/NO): NO